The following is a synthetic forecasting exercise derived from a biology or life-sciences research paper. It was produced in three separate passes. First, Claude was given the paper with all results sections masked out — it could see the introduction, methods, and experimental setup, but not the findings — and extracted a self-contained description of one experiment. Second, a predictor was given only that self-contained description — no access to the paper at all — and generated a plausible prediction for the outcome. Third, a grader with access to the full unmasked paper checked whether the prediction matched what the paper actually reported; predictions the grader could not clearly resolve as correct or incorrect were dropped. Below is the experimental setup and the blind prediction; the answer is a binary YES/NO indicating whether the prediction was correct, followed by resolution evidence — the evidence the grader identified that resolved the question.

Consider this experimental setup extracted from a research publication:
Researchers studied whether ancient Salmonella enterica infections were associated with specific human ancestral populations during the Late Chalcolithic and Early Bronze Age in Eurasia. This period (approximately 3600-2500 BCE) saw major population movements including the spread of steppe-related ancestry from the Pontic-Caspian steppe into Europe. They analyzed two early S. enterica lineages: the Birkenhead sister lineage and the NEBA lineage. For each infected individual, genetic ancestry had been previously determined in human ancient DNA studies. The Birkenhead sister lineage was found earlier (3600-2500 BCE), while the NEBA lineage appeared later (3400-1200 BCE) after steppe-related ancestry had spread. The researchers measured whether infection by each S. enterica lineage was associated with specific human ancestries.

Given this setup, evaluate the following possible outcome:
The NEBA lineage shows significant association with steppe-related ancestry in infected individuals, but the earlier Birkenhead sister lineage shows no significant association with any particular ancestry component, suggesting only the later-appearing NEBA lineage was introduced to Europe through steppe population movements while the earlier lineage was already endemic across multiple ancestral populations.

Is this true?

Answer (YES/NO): NO